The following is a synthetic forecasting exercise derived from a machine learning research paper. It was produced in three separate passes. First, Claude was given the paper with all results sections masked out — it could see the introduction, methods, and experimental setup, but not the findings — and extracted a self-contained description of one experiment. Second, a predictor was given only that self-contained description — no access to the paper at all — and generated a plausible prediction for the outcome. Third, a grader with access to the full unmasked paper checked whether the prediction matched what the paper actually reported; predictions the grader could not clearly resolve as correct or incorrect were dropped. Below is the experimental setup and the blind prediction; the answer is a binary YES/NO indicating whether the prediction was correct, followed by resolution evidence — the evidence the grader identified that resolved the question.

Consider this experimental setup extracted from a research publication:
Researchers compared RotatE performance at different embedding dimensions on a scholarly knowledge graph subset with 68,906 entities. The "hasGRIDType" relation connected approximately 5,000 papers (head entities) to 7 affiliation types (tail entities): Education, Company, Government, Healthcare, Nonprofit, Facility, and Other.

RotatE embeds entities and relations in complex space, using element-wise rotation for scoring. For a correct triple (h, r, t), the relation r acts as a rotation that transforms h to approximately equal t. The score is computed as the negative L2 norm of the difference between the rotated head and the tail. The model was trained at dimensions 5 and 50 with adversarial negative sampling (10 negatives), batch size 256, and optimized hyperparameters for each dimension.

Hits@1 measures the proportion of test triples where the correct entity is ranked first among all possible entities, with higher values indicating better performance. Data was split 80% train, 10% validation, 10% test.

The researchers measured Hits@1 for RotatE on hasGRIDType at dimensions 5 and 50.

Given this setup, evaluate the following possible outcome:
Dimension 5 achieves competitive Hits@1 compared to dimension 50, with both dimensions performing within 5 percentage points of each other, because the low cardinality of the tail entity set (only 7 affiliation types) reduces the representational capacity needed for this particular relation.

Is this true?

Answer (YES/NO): NO